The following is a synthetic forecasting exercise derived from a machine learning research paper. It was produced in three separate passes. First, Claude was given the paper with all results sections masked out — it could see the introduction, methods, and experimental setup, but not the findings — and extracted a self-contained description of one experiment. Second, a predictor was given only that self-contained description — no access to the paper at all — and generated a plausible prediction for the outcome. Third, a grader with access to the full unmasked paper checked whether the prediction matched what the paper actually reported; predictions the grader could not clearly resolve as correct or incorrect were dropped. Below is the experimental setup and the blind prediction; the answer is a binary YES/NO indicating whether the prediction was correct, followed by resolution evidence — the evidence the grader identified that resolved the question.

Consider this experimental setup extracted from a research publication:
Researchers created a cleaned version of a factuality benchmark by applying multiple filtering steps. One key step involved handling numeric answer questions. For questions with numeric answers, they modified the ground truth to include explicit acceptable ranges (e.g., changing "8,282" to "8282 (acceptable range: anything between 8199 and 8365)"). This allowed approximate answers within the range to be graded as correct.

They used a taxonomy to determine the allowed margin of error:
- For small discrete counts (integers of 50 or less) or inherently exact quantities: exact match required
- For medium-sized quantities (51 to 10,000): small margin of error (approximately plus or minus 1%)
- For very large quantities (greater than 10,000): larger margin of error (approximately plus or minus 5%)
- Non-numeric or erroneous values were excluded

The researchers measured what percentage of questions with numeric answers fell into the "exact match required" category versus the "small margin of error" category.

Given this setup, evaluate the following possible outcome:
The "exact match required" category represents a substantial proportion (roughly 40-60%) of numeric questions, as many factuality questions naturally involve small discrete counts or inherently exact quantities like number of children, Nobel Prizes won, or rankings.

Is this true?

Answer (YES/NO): YES